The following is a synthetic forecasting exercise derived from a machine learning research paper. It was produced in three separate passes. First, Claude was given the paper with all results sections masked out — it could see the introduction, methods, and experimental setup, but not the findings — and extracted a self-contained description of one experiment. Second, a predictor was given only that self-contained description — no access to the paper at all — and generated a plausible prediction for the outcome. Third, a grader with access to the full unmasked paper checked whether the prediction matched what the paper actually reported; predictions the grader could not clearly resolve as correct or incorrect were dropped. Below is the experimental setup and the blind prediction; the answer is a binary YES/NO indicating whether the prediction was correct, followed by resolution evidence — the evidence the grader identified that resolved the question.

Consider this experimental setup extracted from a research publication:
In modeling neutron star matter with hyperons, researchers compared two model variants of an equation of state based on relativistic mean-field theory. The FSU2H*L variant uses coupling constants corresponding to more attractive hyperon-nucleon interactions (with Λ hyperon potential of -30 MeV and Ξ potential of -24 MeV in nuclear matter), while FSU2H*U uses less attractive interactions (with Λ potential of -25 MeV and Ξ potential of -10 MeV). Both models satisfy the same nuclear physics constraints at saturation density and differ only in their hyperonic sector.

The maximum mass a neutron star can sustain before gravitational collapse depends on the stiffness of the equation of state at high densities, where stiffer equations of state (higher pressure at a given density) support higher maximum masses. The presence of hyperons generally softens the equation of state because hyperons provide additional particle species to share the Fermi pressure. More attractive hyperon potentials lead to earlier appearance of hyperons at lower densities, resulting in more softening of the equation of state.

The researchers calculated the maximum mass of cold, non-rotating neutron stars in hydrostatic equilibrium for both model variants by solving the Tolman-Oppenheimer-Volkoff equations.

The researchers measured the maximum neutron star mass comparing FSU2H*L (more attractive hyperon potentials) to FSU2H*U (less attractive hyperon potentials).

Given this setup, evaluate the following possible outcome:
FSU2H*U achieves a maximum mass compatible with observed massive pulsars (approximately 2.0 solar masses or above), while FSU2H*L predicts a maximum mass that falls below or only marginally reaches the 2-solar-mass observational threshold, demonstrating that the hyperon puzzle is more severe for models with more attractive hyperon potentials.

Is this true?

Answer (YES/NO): YES